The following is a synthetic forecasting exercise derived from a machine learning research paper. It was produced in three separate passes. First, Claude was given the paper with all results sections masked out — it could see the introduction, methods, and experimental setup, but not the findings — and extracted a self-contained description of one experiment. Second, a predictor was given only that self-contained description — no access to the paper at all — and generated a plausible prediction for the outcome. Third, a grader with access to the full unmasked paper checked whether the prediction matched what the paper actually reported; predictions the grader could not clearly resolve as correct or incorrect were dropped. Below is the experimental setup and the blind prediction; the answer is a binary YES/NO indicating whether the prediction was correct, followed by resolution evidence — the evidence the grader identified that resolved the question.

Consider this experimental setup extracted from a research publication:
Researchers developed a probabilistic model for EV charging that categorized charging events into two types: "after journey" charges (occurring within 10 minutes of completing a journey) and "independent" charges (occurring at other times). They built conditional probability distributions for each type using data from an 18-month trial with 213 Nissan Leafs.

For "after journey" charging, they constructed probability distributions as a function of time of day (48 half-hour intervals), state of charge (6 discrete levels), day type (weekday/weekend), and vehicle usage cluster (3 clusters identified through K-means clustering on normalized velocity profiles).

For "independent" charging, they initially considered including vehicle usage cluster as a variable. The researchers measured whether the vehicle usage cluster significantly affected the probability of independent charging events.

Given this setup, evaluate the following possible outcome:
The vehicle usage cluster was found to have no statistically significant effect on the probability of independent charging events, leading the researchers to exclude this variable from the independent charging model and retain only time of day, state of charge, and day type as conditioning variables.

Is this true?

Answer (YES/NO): YES